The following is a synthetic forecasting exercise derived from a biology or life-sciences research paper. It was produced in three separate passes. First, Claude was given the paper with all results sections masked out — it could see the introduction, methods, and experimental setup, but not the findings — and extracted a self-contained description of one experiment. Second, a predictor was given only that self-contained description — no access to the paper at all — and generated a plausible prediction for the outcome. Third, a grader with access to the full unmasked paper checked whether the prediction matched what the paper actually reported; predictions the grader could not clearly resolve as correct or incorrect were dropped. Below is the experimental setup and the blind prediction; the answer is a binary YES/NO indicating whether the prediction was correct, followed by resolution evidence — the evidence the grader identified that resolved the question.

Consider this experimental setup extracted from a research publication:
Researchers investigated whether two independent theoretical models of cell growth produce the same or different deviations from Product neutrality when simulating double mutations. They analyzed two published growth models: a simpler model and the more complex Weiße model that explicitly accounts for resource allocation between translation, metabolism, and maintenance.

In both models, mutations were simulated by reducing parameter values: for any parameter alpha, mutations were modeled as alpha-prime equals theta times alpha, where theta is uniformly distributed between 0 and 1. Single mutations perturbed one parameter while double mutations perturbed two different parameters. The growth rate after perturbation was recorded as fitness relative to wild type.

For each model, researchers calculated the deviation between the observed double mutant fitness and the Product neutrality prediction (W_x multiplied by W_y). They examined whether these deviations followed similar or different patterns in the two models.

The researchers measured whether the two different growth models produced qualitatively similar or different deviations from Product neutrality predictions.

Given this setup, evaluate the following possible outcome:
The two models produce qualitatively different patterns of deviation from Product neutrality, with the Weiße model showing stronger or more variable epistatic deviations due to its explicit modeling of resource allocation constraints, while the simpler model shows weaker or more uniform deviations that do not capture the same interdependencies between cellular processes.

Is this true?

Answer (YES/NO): NO